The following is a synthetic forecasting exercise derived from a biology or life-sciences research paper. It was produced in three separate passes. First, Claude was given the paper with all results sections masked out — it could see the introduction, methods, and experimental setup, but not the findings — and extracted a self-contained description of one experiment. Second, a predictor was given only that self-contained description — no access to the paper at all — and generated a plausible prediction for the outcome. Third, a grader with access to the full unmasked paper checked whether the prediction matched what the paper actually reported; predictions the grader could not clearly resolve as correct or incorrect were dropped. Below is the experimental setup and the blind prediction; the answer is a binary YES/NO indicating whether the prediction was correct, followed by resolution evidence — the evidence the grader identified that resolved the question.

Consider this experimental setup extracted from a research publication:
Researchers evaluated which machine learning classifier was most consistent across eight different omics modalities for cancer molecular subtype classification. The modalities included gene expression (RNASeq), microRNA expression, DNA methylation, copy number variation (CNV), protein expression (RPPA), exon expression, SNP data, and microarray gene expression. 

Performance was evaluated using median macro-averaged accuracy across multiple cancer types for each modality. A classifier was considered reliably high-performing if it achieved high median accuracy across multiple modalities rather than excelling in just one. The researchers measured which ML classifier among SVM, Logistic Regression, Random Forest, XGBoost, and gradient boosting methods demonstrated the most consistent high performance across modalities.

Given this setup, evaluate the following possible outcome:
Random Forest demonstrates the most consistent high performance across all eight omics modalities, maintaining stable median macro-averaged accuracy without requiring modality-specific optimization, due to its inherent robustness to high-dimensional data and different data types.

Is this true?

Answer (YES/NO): NO